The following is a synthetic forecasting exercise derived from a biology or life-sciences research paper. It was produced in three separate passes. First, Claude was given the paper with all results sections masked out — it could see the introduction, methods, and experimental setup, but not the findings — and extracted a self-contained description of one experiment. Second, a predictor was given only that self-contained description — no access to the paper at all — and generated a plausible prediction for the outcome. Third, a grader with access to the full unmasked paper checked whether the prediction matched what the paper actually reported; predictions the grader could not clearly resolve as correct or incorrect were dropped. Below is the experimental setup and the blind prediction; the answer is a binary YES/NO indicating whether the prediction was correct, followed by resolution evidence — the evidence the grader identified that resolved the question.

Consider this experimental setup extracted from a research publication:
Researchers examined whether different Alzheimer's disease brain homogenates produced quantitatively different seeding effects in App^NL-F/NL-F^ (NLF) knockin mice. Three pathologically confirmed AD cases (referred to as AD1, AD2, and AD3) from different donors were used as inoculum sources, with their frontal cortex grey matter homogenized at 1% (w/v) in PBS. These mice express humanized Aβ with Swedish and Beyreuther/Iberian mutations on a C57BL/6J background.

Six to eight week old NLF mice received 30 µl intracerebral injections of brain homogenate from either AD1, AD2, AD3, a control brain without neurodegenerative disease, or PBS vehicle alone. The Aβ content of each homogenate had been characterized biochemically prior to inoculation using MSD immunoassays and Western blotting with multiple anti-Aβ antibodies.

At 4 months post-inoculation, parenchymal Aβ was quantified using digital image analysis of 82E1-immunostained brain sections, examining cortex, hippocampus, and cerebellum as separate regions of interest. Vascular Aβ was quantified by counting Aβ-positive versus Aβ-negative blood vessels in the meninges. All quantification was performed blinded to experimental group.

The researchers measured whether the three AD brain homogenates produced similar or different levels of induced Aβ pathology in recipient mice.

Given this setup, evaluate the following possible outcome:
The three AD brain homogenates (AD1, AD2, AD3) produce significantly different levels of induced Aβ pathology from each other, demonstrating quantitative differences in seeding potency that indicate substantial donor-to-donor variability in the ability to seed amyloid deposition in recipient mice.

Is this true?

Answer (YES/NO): NO